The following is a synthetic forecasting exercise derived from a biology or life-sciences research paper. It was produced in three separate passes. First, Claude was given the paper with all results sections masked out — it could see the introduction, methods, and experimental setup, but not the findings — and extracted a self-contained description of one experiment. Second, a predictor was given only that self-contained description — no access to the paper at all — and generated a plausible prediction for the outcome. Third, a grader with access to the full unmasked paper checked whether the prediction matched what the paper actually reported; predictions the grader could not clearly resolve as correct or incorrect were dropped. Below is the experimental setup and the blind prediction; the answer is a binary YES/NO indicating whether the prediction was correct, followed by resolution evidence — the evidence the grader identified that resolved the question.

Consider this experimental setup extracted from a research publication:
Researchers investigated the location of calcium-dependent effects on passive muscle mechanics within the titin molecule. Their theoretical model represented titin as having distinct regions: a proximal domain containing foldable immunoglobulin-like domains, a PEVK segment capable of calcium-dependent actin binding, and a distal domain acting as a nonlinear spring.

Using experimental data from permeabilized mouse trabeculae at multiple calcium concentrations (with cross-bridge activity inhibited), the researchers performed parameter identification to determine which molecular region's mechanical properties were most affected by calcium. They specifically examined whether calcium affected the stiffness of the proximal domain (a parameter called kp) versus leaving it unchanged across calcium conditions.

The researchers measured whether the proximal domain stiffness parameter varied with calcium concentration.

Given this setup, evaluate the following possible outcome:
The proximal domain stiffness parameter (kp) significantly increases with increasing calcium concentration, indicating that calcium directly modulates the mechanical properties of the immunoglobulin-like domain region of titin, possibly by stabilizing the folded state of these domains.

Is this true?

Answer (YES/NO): NO